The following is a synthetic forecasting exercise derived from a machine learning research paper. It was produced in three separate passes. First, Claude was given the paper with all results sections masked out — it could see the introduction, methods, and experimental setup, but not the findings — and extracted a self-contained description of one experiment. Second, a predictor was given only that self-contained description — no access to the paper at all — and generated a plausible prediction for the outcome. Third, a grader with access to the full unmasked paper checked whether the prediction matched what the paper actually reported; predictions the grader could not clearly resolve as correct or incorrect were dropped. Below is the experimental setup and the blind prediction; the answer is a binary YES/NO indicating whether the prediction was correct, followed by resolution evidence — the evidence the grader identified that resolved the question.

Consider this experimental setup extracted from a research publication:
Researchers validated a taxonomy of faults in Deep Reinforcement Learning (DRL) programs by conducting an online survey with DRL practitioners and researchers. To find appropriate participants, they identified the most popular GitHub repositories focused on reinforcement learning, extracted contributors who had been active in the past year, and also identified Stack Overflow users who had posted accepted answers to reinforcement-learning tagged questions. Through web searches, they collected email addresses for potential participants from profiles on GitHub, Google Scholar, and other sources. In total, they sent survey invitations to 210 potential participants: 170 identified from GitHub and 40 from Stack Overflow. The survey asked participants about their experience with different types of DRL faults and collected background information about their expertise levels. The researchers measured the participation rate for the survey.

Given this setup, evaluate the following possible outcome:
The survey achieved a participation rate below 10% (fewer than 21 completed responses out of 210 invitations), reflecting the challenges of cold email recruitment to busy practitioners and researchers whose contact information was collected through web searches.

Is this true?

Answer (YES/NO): YES